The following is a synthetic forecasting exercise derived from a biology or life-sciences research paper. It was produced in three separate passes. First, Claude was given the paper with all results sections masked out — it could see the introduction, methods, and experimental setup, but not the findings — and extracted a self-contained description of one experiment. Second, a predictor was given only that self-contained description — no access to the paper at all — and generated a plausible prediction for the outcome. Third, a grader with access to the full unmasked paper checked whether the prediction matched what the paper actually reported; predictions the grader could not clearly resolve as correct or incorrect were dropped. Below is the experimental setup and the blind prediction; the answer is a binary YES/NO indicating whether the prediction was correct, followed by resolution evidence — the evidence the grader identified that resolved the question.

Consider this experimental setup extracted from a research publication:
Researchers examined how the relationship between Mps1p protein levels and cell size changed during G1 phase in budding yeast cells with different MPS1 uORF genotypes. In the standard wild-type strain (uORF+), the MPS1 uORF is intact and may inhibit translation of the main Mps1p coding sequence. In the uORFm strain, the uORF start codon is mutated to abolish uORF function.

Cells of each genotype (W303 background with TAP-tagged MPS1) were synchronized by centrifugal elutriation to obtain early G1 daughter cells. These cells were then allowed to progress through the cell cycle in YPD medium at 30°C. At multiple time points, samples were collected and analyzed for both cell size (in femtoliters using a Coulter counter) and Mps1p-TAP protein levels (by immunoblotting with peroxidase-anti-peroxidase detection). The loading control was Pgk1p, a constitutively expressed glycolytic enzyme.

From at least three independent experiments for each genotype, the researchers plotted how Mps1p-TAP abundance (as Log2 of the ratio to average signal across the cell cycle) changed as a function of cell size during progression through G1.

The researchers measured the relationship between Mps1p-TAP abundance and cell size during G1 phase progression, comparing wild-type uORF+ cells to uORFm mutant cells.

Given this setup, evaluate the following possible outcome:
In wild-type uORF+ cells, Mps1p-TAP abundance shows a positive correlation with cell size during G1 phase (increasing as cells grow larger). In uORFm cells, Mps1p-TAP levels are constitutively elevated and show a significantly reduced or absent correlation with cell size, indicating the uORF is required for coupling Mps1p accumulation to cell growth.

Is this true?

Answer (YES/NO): NO